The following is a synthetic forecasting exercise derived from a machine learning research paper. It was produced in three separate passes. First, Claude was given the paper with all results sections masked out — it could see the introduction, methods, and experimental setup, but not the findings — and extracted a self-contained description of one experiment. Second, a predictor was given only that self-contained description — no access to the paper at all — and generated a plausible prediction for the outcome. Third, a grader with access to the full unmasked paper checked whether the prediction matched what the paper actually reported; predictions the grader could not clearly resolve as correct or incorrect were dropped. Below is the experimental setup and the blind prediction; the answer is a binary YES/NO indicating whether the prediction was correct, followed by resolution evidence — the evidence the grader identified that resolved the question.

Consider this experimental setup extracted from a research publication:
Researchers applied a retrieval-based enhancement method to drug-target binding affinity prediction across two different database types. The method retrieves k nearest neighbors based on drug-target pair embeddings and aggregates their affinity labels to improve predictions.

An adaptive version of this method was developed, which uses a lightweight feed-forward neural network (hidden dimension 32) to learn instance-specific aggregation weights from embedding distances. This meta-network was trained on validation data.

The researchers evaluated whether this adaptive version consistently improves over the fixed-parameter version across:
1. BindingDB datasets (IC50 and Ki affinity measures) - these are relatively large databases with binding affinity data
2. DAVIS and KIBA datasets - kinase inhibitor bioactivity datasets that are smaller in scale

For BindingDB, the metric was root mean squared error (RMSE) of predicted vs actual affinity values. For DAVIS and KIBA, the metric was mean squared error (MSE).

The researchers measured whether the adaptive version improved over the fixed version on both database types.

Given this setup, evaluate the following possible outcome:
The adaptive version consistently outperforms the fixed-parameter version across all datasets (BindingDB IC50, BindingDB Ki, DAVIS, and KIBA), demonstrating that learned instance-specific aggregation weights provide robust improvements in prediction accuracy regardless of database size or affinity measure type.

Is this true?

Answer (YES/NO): NO